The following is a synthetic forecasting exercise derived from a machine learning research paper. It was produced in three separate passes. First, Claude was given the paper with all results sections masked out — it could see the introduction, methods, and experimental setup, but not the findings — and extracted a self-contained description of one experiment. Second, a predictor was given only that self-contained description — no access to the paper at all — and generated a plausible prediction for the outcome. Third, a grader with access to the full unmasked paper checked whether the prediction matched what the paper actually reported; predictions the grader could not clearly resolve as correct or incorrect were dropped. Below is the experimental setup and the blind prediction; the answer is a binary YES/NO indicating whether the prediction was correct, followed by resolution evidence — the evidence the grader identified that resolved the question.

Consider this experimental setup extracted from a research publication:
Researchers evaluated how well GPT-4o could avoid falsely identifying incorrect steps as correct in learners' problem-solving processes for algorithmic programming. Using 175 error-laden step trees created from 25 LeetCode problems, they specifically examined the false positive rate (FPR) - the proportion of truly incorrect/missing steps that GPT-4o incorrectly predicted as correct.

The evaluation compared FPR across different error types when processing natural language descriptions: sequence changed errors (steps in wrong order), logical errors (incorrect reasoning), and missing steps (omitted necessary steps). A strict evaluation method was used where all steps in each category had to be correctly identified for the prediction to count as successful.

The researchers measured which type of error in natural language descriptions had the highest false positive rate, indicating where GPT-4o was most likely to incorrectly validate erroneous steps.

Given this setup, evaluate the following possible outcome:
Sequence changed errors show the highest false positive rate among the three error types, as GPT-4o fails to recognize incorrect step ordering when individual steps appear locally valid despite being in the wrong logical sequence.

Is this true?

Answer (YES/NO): YES